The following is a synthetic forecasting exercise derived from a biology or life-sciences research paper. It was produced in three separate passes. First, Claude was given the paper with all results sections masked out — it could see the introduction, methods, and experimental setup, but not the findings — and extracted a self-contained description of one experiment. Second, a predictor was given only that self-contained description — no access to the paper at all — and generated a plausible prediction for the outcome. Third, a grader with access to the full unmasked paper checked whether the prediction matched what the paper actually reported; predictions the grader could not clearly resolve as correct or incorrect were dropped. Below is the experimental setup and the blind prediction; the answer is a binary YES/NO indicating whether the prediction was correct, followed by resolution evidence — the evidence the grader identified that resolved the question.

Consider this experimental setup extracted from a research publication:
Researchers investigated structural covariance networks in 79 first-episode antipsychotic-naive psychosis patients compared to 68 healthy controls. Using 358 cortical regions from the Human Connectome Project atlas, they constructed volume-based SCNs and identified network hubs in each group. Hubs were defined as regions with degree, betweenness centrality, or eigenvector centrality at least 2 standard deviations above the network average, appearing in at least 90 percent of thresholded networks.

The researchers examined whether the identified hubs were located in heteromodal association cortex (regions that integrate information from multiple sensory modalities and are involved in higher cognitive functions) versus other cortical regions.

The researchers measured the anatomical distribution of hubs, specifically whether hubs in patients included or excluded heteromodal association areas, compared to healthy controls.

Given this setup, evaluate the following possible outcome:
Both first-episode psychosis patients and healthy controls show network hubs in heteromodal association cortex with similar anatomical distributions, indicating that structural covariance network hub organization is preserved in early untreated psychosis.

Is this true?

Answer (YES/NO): NO